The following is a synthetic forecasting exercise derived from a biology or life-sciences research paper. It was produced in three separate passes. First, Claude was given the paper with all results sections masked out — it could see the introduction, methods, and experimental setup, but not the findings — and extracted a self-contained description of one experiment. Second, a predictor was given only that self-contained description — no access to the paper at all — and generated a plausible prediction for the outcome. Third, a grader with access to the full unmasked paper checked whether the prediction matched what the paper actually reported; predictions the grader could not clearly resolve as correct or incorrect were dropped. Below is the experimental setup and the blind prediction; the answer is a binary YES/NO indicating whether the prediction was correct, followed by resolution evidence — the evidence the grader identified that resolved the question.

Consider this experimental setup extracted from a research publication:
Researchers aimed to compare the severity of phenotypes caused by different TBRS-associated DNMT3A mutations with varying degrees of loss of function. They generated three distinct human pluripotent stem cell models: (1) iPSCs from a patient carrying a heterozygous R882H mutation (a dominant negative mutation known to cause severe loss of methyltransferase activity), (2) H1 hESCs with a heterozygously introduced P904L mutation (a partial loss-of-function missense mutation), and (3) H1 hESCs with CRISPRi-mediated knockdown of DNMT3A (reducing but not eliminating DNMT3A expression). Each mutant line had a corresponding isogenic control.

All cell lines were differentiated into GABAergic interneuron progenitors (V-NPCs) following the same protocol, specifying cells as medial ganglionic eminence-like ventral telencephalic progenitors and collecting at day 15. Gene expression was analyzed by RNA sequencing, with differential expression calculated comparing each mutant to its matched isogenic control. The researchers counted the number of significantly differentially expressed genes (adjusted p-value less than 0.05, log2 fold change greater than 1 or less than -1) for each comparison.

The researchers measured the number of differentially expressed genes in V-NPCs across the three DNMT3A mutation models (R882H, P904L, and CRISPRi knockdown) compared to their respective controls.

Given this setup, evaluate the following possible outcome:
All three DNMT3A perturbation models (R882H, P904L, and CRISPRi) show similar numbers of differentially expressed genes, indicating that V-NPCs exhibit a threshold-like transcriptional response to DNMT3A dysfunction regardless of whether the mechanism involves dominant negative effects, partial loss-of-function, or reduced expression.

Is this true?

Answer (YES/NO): NO